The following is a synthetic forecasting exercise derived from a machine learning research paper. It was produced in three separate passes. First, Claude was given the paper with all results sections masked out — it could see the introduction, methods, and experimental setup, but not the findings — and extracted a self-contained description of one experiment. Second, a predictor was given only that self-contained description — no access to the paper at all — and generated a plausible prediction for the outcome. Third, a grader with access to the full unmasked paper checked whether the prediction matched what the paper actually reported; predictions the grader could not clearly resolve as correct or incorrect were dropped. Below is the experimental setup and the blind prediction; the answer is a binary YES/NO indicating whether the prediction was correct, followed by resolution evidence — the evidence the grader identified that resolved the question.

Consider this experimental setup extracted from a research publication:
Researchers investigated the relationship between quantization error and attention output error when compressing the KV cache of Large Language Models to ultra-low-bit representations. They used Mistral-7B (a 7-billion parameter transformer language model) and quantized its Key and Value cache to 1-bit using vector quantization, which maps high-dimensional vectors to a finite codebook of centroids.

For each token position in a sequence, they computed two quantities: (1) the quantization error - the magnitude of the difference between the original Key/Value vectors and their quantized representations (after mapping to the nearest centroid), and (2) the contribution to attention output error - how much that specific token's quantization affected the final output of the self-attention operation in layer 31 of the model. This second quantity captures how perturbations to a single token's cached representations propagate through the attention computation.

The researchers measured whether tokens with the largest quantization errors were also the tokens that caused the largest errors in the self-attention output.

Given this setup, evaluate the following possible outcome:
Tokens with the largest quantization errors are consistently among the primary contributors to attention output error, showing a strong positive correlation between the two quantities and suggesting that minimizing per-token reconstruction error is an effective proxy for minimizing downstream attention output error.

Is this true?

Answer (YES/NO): NO